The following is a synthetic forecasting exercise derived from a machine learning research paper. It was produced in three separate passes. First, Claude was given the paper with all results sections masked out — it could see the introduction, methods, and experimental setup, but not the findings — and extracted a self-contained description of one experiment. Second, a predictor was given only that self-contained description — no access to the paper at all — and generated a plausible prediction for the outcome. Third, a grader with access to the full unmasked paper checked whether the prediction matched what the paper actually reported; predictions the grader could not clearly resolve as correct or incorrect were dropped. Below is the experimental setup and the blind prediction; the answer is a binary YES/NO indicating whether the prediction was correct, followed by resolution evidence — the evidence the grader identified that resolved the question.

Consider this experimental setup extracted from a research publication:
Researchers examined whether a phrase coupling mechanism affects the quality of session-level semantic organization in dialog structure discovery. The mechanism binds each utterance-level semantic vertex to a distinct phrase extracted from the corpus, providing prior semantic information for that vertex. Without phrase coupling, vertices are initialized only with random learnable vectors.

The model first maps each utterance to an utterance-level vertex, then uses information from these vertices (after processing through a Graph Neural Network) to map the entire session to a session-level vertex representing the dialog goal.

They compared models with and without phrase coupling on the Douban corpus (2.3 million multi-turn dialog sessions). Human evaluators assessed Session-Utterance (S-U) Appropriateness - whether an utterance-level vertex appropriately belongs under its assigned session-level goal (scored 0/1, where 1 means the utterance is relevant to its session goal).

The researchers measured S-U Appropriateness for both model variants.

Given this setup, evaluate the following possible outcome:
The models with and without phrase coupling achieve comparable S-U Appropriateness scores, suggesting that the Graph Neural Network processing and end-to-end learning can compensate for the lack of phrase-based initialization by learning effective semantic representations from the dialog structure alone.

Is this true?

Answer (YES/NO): NO